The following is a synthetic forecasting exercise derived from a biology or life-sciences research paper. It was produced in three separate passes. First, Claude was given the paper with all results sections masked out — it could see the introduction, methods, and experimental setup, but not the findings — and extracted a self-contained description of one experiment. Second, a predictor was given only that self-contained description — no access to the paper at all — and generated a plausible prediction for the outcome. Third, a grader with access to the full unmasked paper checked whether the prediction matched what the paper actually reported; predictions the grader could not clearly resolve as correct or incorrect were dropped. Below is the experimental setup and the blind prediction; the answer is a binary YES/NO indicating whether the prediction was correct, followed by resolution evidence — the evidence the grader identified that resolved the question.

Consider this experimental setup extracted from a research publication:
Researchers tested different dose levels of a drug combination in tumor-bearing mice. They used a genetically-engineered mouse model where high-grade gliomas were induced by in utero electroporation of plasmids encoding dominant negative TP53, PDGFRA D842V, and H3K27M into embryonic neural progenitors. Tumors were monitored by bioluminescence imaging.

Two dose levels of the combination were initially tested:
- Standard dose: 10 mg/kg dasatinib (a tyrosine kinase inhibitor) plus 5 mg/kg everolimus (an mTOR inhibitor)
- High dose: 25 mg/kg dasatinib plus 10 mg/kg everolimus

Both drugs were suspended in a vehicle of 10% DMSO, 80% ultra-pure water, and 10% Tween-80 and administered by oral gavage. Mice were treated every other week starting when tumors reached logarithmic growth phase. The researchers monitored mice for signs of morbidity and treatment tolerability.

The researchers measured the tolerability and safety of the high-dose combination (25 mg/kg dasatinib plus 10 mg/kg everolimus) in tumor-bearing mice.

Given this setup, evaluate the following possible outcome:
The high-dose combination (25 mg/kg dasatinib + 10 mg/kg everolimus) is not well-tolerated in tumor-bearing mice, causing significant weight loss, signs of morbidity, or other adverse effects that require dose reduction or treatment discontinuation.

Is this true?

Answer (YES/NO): YES